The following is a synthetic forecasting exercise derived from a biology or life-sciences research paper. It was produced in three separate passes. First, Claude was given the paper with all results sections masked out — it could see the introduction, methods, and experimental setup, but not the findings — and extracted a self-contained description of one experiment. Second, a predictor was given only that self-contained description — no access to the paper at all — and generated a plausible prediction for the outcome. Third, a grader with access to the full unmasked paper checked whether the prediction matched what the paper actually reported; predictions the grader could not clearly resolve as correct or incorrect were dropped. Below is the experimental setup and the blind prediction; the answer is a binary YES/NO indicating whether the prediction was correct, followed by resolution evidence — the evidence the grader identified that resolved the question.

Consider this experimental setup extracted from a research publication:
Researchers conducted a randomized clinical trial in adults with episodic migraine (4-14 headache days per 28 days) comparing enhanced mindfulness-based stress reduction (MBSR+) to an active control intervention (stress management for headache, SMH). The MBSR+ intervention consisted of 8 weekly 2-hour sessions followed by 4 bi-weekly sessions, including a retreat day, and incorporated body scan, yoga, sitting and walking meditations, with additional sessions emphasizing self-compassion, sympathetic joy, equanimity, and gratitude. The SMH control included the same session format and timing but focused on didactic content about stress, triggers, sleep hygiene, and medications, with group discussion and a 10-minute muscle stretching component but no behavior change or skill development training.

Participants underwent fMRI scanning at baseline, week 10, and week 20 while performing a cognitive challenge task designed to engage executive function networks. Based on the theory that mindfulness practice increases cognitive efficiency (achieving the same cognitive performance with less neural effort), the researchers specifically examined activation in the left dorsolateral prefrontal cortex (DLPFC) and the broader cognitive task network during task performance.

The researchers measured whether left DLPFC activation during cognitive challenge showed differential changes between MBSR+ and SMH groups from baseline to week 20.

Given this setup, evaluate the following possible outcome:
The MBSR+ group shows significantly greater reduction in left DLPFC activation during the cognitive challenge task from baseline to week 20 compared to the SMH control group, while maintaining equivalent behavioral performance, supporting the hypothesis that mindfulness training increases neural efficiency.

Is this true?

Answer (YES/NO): NO